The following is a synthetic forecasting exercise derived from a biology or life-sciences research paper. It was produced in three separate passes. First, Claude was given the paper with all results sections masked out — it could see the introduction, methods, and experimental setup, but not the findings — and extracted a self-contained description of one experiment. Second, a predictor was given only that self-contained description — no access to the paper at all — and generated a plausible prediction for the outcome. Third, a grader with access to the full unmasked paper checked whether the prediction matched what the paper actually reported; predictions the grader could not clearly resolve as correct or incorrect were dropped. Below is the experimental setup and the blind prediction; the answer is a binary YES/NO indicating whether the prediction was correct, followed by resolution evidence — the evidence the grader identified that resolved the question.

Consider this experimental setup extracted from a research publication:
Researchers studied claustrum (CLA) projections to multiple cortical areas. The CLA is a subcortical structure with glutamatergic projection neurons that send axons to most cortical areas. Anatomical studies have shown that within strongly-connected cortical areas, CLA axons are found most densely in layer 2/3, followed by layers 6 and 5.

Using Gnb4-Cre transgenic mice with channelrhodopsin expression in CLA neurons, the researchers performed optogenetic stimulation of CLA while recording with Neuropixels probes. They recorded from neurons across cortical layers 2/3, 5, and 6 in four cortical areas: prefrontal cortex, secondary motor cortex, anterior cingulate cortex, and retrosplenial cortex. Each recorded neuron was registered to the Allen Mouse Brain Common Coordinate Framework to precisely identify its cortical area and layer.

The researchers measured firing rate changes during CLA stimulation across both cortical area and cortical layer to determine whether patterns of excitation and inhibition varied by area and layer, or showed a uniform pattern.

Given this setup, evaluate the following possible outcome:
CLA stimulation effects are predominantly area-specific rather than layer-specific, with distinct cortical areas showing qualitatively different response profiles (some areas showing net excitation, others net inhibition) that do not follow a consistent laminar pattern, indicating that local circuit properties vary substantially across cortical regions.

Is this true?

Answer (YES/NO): NO